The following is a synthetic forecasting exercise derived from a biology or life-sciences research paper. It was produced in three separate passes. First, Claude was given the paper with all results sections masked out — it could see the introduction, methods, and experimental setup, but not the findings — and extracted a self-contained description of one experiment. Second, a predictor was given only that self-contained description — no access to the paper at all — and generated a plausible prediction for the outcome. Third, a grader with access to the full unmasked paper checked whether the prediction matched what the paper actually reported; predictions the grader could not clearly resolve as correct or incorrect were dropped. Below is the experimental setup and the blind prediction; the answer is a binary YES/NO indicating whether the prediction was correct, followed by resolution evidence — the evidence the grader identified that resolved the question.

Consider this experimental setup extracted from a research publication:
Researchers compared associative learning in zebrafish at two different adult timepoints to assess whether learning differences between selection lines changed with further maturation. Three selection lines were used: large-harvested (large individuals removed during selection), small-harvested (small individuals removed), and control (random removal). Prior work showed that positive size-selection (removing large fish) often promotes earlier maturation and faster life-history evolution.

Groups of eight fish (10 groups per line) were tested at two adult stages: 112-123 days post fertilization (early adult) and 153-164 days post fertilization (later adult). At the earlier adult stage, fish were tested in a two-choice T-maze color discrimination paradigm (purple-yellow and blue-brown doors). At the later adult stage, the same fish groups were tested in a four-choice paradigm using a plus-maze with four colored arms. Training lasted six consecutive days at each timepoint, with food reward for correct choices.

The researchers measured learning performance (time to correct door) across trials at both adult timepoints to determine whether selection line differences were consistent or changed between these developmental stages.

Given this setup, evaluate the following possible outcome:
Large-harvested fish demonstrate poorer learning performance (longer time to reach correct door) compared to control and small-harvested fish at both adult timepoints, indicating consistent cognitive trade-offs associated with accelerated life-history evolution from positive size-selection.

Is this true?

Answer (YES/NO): NO